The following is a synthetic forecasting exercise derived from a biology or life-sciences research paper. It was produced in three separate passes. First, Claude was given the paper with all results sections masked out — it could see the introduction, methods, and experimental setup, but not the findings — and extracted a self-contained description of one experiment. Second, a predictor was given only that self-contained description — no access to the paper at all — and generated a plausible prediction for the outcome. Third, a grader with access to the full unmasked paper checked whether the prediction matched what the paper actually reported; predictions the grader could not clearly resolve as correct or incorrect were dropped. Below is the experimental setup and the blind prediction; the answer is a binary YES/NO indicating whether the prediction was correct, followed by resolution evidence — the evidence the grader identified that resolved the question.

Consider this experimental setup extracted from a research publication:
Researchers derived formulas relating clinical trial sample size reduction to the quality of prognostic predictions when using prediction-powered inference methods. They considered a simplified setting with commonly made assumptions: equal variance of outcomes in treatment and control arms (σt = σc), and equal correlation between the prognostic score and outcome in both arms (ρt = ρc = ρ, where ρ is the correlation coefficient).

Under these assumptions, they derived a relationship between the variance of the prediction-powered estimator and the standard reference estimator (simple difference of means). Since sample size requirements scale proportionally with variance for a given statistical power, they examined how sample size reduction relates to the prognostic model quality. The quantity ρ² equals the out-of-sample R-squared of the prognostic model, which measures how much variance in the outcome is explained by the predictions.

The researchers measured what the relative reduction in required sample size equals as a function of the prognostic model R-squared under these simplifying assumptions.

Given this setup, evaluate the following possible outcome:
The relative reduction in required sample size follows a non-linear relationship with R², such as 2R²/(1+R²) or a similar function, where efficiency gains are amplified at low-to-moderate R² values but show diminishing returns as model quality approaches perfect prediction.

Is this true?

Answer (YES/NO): NO